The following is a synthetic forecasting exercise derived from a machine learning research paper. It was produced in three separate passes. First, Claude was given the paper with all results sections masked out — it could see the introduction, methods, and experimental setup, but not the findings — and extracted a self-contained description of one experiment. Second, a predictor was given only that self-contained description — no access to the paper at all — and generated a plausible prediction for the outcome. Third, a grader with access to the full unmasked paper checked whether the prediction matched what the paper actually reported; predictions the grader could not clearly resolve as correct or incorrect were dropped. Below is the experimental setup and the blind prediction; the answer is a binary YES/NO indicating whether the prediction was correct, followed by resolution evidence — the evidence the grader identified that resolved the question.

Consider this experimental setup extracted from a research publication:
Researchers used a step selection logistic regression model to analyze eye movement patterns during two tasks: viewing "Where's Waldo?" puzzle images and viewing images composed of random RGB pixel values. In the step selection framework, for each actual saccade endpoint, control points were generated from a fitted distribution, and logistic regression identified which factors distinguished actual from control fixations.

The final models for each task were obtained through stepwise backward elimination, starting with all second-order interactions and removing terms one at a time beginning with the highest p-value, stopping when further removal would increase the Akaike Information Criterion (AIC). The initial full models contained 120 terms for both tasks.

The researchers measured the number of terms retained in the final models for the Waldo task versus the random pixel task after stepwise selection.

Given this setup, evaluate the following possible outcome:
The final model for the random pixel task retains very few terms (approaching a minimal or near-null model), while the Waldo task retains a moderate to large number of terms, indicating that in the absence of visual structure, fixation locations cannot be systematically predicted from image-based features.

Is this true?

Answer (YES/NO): NO